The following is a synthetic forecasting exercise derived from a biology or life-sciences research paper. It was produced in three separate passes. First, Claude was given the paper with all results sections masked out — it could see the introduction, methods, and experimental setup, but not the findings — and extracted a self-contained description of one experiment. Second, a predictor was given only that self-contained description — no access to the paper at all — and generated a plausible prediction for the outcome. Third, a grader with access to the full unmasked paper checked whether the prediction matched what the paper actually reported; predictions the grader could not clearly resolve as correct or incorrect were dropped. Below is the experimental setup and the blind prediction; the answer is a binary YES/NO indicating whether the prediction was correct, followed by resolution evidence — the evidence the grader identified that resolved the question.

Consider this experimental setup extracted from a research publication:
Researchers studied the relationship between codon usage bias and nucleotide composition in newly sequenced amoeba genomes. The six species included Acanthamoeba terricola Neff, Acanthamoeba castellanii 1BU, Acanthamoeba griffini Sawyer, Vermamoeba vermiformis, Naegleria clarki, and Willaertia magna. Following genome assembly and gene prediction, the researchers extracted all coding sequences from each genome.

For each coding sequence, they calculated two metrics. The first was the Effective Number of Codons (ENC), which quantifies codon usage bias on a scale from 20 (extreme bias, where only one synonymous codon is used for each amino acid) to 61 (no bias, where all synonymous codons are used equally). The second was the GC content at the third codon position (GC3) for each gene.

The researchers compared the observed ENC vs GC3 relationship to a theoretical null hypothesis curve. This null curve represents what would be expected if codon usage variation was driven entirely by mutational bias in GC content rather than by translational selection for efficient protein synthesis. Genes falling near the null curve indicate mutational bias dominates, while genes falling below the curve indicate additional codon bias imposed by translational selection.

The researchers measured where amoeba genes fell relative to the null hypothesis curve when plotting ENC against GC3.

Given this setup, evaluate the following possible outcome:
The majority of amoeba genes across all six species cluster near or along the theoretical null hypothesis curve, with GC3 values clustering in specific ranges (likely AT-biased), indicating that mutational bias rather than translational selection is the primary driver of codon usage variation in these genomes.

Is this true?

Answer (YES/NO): NO